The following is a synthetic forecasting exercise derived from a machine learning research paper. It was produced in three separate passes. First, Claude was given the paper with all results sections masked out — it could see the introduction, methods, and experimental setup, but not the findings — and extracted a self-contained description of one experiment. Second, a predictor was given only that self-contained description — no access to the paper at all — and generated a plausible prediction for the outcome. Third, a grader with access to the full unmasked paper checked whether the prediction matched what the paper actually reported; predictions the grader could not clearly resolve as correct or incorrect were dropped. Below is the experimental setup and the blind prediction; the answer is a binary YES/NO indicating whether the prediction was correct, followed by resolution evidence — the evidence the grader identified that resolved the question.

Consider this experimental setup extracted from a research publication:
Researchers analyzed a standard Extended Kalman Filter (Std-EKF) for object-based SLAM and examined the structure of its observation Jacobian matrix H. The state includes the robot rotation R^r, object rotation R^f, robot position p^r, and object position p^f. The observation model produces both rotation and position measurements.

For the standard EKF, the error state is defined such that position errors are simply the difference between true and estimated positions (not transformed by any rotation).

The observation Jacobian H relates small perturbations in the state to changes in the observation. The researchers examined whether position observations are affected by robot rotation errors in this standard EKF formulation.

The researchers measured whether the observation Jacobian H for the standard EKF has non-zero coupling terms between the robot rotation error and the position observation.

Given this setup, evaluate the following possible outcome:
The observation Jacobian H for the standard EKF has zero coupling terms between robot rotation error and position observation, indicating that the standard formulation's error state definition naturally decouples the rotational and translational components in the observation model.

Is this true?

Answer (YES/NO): NO